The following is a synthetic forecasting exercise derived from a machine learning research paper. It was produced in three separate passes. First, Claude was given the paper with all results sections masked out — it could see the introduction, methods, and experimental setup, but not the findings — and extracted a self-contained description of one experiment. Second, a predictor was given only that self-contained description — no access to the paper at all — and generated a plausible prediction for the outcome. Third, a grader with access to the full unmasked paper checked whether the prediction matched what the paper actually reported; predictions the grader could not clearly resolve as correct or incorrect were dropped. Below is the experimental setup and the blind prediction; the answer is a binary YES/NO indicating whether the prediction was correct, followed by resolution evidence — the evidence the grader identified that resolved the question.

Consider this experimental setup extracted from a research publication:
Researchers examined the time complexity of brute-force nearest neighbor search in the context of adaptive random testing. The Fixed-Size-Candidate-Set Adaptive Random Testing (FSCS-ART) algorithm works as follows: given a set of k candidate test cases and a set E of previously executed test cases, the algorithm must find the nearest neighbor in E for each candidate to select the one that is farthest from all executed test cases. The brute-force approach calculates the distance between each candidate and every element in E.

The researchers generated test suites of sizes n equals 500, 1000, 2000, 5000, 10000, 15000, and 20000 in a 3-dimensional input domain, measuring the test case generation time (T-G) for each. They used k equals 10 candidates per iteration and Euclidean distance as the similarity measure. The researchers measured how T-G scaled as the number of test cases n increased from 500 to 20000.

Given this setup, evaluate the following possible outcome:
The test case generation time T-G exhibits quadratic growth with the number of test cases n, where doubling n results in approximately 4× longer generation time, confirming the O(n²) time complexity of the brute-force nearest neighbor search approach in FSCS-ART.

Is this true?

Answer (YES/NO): YES